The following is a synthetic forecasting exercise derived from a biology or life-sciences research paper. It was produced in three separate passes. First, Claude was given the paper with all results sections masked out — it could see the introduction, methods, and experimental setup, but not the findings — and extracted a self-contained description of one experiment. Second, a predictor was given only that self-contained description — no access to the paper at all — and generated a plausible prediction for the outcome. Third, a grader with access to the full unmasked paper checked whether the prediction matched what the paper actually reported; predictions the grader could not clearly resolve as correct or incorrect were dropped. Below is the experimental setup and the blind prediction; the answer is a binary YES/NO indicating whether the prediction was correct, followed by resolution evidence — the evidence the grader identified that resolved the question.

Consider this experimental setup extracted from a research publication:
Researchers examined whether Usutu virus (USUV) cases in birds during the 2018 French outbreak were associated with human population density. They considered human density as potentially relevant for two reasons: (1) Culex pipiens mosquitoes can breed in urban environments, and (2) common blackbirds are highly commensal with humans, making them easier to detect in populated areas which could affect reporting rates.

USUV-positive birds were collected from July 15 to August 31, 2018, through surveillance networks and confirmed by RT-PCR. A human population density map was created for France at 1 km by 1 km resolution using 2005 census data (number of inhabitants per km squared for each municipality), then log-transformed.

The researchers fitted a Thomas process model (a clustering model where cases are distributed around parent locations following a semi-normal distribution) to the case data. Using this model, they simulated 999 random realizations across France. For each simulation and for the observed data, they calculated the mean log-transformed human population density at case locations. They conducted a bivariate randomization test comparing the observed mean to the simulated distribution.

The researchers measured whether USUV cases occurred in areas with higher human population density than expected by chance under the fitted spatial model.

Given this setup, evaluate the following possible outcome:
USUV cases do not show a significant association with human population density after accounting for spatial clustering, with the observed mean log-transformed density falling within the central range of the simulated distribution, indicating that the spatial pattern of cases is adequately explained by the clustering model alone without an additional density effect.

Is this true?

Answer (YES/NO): NO